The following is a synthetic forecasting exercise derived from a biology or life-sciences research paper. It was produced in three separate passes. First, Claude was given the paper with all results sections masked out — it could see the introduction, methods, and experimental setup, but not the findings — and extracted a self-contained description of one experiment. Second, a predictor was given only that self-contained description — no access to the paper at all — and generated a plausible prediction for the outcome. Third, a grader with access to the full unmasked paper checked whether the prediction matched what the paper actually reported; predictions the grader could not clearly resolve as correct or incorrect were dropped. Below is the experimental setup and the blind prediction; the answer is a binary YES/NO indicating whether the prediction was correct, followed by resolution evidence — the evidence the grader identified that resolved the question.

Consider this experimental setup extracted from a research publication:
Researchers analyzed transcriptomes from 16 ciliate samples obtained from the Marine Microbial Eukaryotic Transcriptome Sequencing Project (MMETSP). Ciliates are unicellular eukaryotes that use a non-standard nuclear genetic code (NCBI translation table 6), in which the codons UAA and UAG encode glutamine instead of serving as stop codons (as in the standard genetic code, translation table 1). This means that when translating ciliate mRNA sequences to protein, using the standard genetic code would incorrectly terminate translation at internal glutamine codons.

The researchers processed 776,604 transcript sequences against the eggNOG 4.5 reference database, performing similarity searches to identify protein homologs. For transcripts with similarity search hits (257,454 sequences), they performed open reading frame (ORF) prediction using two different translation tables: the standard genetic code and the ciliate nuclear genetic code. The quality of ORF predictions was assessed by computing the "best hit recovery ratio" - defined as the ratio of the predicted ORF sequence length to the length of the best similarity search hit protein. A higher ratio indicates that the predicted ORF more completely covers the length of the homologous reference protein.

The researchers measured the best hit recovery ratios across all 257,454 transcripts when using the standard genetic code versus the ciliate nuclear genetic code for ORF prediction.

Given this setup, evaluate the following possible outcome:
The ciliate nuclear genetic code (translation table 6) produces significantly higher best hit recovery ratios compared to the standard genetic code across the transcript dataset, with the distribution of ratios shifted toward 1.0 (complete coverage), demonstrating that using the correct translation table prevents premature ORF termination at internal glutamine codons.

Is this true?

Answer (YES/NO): YES